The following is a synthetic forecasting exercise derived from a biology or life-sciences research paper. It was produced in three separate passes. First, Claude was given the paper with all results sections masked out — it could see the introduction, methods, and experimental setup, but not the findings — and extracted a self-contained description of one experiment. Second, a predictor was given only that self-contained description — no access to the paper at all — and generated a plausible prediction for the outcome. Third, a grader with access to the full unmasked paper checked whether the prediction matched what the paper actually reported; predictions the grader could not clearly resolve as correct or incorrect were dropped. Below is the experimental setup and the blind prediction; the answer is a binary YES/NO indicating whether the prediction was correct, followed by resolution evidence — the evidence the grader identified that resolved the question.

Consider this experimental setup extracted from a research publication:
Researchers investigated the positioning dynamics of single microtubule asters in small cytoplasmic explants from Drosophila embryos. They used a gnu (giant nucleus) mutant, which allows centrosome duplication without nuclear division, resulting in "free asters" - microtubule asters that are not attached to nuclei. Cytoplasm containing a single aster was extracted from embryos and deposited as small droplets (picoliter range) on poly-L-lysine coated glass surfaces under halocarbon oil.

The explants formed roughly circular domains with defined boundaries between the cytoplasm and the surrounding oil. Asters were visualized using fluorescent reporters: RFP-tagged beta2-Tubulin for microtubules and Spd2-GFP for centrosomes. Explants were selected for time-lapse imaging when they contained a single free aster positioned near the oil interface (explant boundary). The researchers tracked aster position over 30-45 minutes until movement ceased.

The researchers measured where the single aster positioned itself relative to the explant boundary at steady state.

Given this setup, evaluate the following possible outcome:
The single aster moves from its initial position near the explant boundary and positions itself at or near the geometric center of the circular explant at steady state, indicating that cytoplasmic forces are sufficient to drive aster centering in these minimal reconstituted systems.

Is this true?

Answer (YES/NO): NO